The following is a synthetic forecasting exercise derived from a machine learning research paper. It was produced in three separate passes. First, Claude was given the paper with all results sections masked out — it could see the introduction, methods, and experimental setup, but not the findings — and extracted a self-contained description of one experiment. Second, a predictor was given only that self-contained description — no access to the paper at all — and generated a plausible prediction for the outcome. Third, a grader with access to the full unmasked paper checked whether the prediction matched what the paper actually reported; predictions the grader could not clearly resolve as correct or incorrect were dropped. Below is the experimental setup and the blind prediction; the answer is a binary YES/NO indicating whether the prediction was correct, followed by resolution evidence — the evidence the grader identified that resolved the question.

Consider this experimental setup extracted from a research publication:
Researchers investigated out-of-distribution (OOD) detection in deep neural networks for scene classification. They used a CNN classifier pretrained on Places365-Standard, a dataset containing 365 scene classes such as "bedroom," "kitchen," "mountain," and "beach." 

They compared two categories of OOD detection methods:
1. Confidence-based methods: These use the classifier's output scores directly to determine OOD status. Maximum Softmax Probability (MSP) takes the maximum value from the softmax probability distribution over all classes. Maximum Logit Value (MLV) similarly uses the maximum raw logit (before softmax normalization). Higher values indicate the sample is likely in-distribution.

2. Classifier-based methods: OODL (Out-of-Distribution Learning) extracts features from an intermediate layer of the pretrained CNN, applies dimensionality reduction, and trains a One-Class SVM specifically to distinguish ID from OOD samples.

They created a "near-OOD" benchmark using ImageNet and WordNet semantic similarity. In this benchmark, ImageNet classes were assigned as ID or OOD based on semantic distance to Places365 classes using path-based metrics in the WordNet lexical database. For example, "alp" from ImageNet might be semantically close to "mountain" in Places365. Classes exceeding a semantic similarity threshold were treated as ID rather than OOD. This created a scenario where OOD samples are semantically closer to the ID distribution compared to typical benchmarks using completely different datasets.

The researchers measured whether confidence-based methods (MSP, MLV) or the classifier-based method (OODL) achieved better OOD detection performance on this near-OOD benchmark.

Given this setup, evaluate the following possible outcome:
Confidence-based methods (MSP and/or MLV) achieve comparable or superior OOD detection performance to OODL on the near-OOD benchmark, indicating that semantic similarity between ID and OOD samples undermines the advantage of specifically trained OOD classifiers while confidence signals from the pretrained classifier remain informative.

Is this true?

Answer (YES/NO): YES